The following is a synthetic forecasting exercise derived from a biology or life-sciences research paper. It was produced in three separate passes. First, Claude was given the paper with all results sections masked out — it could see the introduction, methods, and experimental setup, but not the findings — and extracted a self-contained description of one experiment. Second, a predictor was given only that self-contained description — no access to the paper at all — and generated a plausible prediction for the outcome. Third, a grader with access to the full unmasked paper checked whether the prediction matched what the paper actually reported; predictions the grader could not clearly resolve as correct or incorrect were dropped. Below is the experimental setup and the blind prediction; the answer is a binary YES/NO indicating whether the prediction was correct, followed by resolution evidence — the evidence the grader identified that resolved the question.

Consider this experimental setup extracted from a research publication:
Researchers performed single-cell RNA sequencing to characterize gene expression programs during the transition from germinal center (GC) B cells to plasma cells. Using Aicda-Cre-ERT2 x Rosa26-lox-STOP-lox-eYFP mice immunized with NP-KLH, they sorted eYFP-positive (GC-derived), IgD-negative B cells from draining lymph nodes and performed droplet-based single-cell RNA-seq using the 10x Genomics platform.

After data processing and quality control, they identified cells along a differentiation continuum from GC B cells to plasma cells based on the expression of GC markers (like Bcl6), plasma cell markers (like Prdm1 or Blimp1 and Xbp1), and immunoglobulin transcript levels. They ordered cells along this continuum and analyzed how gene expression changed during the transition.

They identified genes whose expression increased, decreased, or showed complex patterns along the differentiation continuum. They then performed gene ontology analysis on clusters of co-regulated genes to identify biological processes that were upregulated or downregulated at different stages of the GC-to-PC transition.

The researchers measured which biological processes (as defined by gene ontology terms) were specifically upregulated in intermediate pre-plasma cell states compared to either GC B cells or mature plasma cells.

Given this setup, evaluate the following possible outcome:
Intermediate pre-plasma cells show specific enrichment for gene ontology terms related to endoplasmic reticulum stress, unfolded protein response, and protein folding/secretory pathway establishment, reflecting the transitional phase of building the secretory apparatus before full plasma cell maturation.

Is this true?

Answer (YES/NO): NO